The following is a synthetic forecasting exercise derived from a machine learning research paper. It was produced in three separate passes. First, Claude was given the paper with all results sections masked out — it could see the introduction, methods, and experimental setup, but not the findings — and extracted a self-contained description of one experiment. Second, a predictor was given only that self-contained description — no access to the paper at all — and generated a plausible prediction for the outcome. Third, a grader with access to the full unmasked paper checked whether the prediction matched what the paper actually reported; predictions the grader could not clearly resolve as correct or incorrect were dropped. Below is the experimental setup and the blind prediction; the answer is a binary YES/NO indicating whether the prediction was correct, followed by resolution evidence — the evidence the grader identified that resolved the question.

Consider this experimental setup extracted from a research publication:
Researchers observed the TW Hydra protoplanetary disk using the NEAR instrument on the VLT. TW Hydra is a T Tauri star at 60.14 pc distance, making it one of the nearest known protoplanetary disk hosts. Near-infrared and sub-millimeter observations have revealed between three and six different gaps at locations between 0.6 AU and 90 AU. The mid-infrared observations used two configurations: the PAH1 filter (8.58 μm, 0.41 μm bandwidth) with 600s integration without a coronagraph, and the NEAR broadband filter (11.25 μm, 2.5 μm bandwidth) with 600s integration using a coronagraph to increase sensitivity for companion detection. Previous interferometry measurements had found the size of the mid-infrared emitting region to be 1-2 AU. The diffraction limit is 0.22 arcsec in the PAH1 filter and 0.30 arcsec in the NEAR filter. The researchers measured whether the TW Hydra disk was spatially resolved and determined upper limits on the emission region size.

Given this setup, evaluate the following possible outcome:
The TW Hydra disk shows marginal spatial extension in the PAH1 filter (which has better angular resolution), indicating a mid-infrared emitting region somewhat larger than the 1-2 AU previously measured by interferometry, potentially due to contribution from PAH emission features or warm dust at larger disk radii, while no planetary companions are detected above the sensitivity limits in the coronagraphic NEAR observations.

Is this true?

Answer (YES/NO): NO